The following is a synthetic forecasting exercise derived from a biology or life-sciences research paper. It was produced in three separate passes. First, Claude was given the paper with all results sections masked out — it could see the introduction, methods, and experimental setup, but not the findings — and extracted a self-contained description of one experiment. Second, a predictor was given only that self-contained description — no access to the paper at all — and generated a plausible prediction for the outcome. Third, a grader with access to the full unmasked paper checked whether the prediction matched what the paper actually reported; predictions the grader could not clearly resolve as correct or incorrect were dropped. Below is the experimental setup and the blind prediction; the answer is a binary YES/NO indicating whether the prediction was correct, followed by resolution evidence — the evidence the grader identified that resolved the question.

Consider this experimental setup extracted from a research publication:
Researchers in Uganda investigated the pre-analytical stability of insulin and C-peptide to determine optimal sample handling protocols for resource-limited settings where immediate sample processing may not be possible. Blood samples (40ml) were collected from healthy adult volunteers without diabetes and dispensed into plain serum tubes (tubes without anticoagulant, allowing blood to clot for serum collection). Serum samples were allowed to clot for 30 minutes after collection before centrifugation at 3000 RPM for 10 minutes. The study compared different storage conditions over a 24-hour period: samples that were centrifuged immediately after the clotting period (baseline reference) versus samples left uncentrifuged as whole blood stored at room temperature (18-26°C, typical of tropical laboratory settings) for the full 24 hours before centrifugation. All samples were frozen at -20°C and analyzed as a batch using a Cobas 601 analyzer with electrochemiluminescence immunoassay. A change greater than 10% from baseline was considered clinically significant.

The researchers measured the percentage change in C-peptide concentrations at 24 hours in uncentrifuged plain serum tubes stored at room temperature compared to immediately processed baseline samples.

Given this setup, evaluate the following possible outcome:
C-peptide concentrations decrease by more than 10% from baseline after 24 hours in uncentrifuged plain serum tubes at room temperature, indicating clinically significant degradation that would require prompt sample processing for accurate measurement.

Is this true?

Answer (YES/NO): YES